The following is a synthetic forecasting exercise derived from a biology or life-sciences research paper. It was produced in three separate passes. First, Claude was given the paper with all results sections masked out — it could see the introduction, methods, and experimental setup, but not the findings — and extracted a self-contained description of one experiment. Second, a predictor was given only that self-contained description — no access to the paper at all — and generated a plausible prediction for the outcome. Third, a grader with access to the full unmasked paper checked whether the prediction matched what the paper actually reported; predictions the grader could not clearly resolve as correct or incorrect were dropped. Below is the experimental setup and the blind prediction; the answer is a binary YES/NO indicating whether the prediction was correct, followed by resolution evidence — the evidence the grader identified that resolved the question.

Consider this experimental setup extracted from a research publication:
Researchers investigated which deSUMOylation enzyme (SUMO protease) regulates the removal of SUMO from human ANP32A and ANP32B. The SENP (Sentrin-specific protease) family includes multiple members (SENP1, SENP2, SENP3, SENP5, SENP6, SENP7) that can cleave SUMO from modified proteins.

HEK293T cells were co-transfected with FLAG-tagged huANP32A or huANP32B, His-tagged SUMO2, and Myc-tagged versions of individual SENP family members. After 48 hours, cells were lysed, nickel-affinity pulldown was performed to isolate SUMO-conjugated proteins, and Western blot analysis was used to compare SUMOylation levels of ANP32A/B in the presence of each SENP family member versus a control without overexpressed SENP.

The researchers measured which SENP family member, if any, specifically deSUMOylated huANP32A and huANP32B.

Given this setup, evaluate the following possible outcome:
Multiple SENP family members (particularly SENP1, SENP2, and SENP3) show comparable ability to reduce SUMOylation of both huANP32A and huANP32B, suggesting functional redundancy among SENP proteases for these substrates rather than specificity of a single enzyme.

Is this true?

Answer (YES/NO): NO